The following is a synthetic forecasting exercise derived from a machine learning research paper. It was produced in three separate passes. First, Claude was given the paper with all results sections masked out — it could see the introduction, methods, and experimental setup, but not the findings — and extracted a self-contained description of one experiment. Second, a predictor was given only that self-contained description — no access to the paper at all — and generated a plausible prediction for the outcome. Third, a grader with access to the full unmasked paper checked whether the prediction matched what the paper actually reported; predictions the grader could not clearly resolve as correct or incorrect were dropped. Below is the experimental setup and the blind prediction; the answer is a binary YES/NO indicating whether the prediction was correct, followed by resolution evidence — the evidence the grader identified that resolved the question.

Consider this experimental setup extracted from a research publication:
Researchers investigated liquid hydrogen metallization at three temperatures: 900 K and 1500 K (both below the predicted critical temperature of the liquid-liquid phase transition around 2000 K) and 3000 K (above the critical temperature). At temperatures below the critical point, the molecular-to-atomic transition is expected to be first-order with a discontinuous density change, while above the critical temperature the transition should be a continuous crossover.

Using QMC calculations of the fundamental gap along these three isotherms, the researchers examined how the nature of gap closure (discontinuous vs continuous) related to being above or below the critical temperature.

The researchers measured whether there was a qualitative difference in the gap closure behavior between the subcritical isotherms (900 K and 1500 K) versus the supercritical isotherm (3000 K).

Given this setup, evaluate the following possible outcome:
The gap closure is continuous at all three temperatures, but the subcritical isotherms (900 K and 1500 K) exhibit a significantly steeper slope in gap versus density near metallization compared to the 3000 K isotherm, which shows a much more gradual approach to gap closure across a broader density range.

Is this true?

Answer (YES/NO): NO